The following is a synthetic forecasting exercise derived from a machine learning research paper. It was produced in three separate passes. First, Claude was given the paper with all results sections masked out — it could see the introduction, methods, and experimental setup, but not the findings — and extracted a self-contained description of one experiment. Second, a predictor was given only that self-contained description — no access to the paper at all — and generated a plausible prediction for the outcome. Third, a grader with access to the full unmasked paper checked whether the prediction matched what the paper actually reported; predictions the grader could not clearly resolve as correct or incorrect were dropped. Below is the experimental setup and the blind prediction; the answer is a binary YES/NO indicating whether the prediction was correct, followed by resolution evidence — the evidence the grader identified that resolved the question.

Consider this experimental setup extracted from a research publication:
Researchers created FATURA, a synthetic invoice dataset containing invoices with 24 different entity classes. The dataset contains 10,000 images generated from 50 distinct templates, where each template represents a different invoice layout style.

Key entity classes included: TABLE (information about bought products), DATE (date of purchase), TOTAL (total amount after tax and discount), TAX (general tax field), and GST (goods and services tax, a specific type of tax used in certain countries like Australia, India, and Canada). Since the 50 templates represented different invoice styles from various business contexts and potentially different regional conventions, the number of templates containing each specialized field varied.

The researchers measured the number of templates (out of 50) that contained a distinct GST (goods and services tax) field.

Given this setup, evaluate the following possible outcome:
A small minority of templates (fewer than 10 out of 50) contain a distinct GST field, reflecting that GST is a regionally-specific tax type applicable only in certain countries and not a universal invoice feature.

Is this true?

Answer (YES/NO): NO